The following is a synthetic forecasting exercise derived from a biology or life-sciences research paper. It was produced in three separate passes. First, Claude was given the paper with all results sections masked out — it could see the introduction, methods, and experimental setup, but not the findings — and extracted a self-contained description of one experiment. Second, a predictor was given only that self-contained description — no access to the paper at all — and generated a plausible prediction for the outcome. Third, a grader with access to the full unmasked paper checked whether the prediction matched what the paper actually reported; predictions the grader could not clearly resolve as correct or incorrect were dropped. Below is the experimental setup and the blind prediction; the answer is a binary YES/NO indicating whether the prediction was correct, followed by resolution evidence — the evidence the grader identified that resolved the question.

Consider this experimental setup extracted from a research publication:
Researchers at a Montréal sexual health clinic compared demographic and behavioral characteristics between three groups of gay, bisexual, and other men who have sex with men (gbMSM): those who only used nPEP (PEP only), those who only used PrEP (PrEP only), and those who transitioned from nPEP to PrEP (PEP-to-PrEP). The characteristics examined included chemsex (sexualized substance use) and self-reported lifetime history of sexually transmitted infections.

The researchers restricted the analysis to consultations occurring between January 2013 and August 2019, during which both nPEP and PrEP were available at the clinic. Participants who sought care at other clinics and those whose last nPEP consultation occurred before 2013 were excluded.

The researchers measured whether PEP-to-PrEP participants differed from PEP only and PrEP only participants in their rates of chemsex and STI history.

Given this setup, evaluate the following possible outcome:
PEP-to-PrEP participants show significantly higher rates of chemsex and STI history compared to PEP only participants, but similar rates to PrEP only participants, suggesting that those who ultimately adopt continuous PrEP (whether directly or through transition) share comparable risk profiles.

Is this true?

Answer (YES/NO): NO